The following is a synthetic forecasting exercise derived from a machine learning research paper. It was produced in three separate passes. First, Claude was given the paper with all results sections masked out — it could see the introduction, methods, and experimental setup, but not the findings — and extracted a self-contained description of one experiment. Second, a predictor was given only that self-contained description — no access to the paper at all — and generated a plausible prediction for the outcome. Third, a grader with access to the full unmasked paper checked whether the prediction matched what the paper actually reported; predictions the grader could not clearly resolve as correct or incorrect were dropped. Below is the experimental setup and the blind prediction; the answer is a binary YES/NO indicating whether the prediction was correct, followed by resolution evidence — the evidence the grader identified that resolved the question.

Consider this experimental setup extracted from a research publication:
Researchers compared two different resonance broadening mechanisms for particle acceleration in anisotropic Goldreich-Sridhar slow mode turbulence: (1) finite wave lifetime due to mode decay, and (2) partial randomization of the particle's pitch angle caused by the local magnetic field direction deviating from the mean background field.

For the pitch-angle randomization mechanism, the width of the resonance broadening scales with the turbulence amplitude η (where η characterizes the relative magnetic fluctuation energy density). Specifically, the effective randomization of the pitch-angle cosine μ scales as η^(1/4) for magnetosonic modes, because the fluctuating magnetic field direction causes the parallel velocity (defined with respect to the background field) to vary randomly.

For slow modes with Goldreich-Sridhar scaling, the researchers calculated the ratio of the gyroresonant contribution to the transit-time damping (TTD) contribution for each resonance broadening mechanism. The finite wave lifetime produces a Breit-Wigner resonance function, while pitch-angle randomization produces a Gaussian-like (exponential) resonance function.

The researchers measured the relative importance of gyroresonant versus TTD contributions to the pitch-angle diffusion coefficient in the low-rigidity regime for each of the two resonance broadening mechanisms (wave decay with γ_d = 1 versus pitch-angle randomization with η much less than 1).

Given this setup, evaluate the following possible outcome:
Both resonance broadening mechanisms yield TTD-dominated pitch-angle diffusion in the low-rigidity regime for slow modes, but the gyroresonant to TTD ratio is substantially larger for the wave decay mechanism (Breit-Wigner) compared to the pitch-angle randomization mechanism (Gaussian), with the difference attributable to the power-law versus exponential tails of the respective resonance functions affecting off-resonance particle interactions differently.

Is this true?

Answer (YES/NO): YES